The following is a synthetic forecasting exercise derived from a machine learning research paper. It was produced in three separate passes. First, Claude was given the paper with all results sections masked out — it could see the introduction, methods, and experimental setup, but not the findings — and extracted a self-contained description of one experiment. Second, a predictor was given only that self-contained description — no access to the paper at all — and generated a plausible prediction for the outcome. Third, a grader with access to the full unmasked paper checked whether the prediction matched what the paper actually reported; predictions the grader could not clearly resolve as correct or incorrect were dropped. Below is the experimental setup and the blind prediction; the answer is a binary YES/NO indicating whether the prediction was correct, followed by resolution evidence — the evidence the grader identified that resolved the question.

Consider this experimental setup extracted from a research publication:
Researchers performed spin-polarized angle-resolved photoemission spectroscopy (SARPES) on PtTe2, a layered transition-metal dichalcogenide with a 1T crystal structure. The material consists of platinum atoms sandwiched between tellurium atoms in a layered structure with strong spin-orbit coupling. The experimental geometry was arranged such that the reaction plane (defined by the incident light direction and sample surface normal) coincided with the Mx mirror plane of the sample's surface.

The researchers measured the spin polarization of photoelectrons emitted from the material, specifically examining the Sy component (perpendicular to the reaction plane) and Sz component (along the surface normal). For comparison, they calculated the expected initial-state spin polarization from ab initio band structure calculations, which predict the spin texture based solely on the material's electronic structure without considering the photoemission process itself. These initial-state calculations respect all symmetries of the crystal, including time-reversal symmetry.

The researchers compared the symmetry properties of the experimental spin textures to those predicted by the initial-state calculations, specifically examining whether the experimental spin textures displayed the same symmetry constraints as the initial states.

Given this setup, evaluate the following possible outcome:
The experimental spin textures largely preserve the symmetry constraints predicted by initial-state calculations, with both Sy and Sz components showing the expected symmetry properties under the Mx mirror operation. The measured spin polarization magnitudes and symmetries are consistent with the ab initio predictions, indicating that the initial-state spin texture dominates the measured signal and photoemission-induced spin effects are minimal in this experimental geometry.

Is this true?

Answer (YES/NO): YES